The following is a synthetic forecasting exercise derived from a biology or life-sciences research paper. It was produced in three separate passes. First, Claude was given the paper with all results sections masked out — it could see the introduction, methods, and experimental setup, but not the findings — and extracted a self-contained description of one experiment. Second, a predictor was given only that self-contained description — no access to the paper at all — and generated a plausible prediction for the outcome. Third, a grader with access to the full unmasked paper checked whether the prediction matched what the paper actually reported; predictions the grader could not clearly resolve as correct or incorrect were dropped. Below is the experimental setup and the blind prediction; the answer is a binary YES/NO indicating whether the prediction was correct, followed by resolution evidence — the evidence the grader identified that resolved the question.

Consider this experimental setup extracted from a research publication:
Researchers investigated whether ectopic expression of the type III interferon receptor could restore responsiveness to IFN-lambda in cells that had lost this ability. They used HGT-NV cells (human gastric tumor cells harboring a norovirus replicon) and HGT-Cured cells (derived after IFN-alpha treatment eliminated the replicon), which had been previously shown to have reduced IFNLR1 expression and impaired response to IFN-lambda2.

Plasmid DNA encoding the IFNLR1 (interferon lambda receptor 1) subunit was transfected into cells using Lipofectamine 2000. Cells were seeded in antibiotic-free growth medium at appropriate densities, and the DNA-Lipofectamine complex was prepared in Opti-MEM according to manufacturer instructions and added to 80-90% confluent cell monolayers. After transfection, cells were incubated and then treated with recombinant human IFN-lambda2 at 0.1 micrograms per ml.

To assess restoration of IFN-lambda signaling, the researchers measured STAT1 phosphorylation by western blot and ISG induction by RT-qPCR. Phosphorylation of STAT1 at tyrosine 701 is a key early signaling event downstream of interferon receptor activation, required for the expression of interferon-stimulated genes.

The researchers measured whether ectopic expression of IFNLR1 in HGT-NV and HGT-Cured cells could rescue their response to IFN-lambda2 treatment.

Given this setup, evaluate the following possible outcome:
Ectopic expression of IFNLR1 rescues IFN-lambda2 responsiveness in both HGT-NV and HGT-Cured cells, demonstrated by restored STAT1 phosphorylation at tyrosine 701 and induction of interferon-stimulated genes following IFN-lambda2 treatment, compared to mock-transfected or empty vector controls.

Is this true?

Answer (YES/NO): NO